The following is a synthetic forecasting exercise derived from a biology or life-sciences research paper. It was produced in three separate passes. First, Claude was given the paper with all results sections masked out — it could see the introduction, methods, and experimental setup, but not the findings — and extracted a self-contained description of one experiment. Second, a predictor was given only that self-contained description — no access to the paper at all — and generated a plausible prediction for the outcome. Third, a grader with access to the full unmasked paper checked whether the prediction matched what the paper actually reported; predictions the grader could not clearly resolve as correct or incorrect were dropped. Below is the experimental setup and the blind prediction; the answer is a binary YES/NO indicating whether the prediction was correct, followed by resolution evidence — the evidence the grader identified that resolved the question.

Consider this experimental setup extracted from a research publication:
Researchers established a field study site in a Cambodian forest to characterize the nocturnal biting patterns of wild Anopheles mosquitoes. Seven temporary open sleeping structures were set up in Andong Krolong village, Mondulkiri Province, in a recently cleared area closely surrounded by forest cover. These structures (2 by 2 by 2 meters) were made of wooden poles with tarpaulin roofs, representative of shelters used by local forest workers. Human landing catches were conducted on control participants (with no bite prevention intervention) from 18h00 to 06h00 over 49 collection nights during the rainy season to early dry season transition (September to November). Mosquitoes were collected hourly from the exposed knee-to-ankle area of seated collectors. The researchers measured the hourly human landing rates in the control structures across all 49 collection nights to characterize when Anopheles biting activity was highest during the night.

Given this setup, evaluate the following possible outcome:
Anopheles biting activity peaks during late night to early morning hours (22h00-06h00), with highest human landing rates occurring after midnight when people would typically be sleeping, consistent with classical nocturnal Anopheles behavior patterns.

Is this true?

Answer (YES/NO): NO